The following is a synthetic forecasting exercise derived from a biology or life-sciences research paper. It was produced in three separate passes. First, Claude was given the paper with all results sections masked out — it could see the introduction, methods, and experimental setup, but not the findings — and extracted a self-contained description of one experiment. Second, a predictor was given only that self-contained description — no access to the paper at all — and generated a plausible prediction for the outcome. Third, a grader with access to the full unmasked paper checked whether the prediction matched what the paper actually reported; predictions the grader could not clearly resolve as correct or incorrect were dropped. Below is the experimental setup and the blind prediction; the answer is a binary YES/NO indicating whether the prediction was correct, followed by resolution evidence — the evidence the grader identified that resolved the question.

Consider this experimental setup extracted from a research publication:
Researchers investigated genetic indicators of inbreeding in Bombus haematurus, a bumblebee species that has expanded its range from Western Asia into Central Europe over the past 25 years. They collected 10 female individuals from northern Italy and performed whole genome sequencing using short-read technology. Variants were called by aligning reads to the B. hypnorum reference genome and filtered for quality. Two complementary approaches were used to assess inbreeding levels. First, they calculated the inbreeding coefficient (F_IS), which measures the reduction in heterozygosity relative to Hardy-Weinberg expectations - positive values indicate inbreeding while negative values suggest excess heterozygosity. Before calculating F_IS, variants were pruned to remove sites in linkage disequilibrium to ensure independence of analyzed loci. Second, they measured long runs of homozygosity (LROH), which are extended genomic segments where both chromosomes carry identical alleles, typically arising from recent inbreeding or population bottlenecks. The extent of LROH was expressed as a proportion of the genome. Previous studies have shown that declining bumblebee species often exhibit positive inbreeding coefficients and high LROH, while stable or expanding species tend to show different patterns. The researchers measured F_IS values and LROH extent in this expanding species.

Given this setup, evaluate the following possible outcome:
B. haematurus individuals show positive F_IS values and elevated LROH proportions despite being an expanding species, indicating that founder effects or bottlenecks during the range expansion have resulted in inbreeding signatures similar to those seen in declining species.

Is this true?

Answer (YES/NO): NO